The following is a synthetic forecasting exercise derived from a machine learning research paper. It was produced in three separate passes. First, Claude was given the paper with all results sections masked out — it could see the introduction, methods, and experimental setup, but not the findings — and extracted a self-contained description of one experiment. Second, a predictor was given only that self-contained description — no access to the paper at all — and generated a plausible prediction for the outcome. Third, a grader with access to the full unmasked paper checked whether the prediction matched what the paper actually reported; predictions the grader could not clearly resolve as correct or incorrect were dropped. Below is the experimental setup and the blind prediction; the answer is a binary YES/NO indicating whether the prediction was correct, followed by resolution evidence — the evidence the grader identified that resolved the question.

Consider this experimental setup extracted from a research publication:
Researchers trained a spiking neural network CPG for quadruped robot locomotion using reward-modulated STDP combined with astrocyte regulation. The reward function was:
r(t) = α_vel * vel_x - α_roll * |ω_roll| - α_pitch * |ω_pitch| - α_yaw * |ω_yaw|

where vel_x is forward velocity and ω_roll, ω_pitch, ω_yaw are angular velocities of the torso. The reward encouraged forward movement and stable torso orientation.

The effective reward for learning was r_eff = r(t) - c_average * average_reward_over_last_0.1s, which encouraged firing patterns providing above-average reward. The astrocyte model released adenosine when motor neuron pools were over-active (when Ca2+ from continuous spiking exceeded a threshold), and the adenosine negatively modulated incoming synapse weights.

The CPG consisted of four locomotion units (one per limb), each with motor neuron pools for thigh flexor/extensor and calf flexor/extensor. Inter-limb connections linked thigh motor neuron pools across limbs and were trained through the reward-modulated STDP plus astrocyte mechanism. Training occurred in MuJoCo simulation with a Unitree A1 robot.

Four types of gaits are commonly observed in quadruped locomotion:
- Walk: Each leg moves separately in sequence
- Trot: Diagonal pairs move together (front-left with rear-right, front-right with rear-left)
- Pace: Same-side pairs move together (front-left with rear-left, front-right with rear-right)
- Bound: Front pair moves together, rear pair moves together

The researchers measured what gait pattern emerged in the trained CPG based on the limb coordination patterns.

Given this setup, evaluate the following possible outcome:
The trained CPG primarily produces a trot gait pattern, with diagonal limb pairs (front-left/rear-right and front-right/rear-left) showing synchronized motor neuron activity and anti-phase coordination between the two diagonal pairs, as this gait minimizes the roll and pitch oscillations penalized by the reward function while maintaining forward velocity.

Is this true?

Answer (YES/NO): YES